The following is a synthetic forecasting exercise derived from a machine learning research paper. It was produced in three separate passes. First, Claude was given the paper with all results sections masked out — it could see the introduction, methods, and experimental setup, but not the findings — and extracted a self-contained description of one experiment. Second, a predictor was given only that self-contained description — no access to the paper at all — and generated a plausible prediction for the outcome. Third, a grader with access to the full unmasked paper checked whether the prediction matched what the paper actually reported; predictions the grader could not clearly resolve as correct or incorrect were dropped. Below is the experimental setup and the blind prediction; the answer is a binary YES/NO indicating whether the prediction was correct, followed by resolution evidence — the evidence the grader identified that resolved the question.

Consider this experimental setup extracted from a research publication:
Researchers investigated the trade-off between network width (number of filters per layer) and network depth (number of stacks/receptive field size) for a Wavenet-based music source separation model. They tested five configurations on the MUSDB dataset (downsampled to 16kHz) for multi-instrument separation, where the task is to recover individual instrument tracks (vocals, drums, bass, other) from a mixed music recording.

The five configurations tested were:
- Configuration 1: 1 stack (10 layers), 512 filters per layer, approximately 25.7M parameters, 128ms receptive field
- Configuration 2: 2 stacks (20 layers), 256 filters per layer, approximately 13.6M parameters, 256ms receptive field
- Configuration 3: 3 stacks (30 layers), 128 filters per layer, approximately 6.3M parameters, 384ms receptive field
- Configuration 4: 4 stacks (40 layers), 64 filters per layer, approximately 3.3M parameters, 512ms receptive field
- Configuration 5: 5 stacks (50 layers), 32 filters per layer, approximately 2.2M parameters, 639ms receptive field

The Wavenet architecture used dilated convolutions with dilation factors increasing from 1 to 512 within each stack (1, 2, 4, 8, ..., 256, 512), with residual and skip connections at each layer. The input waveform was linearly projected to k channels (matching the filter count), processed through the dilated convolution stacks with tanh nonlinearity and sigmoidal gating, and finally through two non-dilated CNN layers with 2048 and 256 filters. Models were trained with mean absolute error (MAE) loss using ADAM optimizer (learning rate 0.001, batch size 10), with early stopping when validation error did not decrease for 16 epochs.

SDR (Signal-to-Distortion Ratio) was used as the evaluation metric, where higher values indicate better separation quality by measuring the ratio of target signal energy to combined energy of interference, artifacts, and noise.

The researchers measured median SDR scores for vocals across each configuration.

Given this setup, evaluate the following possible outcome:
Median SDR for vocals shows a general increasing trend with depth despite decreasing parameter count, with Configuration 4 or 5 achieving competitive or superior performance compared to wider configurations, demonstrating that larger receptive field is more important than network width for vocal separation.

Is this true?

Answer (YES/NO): NO